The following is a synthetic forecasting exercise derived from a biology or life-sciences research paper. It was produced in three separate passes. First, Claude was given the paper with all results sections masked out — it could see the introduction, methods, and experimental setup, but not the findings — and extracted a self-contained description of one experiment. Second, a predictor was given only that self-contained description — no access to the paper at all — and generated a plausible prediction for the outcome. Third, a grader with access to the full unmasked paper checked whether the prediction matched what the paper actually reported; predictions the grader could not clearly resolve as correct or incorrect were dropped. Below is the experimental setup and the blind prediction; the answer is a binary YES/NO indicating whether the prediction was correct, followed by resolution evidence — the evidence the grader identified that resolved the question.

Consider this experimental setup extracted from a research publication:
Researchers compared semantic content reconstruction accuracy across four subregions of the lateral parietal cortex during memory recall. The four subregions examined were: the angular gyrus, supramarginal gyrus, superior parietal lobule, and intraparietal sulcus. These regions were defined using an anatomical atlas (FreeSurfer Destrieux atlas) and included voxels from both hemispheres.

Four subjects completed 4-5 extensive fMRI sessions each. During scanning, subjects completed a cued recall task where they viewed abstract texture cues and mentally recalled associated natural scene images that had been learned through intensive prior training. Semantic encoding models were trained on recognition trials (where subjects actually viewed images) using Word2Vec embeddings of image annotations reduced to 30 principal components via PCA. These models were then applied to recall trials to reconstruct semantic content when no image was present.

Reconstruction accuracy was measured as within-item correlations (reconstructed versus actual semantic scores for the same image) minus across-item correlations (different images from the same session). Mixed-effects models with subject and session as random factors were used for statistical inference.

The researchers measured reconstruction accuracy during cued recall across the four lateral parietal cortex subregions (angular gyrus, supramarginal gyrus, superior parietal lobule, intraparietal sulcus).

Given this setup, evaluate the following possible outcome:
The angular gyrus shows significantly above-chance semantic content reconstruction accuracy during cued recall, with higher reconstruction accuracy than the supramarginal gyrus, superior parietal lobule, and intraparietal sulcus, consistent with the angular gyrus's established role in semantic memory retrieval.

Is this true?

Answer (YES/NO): NO